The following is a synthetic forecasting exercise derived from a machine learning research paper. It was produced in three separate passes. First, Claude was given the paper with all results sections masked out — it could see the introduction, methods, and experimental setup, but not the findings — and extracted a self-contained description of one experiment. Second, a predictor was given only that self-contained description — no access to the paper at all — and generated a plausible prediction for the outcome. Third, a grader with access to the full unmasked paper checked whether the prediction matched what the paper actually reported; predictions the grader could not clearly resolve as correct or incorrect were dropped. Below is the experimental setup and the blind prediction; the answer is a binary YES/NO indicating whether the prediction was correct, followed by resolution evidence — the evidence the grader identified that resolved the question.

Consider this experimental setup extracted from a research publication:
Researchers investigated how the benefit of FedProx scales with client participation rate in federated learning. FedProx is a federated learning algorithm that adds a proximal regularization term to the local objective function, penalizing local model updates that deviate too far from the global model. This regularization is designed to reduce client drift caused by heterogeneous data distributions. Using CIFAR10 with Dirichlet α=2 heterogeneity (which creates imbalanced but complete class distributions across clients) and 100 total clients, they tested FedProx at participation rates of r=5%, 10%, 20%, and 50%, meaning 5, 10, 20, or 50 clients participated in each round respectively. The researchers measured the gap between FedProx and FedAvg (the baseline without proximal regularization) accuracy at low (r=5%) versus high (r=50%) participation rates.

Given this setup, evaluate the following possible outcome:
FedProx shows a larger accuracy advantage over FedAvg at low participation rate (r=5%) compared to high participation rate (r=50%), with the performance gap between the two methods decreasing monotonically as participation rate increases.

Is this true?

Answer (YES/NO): YES